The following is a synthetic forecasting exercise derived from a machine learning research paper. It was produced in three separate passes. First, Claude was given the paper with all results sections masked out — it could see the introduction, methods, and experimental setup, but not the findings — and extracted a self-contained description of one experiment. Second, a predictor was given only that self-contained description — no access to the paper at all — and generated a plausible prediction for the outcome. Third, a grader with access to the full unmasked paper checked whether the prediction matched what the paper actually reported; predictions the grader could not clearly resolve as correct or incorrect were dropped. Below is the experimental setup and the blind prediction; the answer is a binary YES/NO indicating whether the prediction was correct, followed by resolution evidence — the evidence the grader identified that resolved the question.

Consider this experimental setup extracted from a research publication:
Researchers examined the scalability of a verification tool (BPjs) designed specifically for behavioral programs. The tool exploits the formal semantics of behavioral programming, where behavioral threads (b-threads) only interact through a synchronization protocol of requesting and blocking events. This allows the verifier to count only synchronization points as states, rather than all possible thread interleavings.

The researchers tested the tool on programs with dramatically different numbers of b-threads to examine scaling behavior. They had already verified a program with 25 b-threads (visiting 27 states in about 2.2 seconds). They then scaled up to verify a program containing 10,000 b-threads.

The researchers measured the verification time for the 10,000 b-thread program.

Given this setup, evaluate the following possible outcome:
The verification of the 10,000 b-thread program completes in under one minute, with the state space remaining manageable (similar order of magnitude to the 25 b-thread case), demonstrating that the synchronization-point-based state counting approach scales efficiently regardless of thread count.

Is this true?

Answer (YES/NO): NO